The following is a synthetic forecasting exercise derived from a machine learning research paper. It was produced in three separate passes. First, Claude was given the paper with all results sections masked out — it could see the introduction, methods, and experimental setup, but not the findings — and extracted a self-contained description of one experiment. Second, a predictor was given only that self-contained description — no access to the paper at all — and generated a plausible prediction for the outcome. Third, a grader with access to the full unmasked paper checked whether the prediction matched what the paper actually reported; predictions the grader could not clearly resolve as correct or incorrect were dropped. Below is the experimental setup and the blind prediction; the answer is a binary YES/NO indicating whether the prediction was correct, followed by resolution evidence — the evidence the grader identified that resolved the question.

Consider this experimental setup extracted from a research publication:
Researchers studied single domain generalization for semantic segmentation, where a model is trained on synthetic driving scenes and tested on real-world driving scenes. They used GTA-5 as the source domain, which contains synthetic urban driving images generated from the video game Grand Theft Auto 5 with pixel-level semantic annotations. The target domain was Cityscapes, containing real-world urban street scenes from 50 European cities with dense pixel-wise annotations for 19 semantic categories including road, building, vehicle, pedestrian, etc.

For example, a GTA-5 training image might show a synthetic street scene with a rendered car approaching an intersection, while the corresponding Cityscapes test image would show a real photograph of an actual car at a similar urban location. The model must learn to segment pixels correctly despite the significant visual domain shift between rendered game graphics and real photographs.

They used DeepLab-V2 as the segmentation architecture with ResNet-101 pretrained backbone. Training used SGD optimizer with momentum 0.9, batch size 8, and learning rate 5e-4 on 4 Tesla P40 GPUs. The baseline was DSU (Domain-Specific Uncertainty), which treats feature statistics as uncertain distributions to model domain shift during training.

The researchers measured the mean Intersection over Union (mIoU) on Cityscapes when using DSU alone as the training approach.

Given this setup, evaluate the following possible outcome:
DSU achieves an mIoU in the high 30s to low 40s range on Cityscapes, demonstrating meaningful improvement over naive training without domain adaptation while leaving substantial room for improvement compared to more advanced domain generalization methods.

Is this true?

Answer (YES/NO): YES